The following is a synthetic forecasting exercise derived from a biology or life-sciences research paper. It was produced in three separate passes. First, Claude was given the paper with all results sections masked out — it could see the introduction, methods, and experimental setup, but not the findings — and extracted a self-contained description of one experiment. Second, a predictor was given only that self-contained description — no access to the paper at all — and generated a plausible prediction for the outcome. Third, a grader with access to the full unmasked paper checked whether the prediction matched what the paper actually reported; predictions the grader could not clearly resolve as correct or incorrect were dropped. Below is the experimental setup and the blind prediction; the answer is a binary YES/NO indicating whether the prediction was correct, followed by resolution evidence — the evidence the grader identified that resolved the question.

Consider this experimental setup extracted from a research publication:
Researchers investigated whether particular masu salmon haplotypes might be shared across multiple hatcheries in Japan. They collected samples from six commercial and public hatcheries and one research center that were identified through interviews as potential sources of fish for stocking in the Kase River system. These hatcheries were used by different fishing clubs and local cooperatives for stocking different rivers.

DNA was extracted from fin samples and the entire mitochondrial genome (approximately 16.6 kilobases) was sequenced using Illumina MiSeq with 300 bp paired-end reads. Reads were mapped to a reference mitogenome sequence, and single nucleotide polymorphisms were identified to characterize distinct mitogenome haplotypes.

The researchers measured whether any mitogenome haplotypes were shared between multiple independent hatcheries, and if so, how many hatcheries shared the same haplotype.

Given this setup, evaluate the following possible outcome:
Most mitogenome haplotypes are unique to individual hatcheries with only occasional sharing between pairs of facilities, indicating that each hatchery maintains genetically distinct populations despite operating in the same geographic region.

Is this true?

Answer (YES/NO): NO